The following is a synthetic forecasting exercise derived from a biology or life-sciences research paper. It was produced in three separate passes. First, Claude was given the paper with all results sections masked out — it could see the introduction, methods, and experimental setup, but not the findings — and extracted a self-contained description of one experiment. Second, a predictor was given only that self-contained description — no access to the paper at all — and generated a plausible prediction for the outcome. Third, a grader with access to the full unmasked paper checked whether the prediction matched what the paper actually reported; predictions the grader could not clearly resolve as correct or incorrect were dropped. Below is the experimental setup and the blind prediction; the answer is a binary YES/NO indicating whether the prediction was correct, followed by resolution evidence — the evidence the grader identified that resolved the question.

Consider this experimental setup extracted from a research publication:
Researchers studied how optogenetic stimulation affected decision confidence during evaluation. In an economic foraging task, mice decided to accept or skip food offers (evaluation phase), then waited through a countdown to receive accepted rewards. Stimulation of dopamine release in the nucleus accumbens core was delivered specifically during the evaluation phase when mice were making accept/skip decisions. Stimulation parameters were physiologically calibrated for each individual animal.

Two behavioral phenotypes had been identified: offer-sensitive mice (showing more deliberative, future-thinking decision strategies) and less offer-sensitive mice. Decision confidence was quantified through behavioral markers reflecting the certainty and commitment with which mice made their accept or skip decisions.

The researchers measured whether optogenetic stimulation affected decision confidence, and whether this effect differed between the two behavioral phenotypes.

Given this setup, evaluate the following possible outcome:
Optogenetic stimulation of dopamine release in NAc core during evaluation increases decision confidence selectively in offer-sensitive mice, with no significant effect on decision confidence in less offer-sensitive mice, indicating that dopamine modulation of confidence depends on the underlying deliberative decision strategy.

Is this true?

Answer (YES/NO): YES